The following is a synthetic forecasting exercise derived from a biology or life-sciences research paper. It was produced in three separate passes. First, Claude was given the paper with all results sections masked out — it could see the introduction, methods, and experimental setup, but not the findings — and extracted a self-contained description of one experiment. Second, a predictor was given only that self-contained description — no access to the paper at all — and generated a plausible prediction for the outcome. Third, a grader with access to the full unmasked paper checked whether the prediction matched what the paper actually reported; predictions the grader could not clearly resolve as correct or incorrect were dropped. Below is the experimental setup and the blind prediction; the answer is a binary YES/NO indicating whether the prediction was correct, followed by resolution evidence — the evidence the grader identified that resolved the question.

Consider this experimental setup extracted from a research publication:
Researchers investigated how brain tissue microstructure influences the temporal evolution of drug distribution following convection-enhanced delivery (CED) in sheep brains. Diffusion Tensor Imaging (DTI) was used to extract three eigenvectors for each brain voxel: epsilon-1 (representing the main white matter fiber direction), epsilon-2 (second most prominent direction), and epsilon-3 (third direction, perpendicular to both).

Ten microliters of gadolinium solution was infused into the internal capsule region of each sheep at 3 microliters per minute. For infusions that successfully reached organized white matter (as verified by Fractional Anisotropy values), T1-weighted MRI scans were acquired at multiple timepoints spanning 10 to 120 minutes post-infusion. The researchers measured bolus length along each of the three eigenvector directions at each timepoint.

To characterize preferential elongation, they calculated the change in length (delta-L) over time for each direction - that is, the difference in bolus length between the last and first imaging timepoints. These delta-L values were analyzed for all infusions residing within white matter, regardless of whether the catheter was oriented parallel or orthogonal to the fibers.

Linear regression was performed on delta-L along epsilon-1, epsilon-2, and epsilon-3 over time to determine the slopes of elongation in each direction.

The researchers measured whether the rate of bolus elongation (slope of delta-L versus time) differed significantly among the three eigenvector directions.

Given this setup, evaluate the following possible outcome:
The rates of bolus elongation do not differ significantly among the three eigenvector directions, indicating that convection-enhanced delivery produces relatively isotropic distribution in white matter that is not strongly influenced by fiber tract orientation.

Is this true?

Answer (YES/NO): NO